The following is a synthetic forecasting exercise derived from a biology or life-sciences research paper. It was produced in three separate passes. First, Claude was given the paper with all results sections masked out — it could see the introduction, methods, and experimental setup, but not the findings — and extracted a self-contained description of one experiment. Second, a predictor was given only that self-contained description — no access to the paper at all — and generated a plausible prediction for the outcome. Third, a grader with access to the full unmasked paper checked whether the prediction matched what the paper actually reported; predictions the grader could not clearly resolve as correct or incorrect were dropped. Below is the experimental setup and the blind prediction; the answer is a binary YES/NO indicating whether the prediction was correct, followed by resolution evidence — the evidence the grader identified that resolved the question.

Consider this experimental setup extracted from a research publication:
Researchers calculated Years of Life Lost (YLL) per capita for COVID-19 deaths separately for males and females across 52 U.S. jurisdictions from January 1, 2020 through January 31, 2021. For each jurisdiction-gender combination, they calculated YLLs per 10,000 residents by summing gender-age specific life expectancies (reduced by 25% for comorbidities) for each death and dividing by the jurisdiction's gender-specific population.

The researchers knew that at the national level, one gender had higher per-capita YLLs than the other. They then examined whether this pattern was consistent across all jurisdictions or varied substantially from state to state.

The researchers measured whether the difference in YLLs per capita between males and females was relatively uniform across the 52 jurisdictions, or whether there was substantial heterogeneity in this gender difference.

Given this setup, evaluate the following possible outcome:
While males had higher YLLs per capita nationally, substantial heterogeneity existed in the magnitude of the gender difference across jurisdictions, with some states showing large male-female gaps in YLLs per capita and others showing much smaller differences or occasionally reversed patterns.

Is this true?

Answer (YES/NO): NO